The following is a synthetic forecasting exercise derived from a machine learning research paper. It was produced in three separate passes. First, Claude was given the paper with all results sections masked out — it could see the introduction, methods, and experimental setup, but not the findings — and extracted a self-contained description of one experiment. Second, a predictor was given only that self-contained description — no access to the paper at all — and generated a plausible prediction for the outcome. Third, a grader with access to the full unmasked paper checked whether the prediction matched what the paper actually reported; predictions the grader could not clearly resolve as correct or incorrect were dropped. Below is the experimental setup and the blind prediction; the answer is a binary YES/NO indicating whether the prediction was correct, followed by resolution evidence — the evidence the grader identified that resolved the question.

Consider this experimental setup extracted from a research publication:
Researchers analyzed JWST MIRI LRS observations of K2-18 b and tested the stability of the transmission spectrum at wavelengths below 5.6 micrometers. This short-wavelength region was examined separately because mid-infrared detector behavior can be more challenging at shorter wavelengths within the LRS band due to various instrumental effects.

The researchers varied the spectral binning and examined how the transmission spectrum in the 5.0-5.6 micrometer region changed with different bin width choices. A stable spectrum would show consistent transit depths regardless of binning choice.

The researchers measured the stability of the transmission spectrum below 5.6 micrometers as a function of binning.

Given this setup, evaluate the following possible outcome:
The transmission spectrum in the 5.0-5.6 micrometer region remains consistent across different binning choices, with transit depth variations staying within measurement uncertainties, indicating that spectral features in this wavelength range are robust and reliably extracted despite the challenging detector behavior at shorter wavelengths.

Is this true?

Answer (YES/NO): NO